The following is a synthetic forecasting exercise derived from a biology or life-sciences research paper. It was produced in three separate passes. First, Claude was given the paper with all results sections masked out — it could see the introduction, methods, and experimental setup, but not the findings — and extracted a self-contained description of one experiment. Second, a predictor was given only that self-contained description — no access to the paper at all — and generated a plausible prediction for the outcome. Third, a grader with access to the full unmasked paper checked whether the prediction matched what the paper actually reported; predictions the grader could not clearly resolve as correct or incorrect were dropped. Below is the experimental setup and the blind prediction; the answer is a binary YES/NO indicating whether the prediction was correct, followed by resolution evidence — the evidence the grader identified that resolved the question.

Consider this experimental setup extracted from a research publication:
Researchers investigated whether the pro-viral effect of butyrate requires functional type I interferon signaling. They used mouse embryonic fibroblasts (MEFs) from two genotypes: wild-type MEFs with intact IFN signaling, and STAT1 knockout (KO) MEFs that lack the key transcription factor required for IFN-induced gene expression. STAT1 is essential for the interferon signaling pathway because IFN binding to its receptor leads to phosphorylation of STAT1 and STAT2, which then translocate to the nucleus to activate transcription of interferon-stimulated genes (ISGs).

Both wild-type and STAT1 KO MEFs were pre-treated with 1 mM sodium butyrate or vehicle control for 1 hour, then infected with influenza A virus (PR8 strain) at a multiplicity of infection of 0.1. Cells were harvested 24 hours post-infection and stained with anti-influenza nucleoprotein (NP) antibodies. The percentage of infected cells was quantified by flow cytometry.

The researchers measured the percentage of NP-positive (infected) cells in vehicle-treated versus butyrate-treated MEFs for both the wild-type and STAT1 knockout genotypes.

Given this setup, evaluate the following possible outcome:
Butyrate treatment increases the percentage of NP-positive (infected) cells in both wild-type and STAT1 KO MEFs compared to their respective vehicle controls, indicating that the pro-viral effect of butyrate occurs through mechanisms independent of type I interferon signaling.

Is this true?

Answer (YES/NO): NO